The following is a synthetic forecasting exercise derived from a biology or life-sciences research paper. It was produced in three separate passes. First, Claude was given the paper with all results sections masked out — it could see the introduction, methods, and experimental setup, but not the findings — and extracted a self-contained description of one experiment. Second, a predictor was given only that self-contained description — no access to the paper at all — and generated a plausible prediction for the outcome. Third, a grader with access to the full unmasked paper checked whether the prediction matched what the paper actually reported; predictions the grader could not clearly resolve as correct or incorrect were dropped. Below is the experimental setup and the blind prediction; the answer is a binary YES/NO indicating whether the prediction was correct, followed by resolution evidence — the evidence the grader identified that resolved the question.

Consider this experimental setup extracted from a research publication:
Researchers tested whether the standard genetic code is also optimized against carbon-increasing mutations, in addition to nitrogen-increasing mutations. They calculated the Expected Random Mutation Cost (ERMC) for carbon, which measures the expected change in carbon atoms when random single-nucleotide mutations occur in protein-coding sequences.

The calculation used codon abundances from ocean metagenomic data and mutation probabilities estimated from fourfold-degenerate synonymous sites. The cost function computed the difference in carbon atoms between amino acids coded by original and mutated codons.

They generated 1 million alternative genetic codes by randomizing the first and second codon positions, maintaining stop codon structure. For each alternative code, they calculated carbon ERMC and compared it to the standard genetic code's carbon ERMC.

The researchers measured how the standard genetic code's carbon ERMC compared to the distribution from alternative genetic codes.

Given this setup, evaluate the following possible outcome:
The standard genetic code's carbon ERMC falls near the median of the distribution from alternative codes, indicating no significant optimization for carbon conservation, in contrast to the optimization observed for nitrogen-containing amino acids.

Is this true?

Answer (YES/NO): NO